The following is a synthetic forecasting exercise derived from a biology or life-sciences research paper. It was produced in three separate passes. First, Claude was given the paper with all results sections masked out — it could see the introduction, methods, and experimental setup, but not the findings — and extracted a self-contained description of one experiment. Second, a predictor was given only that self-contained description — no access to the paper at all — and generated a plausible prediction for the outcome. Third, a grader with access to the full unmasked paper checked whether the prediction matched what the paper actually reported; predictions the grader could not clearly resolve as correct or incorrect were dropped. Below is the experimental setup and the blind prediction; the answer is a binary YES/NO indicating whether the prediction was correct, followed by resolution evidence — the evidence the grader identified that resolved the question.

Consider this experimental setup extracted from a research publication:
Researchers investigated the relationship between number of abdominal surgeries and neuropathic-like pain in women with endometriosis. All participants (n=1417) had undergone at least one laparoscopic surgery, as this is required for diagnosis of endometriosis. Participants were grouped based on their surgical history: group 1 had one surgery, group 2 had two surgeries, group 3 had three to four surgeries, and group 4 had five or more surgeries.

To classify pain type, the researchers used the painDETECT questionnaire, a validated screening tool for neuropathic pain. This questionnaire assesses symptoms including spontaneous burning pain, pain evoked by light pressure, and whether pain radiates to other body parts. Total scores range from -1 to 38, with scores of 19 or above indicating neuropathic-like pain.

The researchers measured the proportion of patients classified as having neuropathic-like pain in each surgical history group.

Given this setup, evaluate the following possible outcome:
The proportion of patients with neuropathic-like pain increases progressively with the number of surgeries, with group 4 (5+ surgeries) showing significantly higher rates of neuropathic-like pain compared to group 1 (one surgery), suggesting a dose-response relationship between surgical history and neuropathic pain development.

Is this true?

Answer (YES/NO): NO